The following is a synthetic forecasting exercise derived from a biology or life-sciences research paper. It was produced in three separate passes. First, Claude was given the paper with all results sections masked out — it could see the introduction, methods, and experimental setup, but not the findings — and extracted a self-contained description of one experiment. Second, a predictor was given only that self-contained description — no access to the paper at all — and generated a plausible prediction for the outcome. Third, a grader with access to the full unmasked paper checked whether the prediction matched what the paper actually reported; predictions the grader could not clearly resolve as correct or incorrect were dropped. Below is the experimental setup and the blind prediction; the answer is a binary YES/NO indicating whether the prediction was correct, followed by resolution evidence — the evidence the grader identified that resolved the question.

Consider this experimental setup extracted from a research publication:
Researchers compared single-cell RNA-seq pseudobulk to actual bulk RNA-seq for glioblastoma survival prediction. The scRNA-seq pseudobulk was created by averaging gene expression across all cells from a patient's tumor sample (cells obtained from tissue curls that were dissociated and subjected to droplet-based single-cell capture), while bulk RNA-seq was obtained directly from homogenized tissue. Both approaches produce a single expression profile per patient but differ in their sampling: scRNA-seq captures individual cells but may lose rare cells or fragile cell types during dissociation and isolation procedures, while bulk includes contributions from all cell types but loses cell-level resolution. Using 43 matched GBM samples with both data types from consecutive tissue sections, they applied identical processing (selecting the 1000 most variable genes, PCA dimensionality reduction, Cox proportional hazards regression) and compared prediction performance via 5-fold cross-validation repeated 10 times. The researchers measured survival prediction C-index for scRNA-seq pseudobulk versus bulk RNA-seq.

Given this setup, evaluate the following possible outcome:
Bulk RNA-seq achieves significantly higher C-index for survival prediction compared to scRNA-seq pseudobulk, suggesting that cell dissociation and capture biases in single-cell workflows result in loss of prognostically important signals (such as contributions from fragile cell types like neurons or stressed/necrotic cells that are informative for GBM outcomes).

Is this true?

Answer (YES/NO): NO